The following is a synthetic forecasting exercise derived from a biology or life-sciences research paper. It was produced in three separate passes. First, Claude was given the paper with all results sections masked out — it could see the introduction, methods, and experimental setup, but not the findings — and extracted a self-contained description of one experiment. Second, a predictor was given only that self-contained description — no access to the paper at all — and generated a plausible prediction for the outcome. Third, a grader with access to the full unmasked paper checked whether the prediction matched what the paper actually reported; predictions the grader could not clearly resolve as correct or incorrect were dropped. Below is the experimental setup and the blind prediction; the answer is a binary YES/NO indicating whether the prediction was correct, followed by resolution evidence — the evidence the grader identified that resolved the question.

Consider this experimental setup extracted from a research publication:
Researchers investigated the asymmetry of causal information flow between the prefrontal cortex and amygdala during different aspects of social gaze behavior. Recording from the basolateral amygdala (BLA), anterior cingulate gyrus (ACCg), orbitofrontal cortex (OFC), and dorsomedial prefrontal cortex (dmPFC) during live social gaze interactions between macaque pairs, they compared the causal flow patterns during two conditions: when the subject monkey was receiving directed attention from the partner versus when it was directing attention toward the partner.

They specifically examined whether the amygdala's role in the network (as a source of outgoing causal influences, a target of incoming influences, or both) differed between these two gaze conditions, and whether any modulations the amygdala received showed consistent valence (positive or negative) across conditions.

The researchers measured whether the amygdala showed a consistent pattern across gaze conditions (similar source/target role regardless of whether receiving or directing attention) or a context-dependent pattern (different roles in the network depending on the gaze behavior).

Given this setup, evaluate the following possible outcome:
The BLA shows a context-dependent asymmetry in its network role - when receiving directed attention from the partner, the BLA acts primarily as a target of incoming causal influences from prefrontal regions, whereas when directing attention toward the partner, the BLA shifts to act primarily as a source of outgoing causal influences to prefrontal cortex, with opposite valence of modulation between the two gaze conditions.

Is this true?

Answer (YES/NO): NO